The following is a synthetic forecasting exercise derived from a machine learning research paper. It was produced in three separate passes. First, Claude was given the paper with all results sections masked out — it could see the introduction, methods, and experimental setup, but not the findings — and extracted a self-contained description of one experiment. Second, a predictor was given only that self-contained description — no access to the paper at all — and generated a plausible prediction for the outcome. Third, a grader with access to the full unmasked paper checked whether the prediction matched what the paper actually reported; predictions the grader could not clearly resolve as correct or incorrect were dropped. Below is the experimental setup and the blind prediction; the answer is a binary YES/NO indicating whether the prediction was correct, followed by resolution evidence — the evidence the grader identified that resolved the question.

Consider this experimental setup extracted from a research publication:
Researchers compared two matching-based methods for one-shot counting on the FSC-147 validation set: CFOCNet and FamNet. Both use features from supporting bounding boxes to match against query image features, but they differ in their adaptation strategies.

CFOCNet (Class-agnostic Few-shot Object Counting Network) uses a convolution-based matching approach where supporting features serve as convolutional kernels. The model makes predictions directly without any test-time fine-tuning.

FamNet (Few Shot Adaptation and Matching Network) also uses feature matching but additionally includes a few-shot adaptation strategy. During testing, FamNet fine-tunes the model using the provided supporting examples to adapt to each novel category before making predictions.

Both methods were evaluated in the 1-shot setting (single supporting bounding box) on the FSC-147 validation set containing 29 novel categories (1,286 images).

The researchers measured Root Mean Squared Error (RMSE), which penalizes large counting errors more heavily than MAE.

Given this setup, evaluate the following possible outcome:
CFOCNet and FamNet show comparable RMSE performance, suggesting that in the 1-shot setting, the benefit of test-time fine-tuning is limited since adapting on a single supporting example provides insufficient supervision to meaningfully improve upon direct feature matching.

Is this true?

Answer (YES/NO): NO